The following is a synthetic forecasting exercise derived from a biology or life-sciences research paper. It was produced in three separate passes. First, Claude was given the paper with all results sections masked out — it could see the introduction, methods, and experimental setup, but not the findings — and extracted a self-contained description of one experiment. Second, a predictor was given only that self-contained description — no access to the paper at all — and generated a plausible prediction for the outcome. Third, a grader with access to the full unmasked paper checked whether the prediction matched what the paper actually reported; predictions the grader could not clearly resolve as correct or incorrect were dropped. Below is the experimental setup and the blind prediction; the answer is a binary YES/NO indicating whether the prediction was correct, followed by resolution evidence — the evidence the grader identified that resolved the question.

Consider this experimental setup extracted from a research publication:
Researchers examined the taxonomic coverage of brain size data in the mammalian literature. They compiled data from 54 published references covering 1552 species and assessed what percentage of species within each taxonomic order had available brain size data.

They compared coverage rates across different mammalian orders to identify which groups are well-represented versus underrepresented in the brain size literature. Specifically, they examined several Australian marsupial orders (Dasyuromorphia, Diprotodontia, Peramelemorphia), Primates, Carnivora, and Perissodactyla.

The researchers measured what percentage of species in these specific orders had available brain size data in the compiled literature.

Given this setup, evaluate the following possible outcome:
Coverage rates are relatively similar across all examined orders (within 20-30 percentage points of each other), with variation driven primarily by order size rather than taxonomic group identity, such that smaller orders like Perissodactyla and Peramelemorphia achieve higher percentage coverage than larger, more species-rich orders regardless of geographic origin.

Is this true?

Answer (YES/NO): NO